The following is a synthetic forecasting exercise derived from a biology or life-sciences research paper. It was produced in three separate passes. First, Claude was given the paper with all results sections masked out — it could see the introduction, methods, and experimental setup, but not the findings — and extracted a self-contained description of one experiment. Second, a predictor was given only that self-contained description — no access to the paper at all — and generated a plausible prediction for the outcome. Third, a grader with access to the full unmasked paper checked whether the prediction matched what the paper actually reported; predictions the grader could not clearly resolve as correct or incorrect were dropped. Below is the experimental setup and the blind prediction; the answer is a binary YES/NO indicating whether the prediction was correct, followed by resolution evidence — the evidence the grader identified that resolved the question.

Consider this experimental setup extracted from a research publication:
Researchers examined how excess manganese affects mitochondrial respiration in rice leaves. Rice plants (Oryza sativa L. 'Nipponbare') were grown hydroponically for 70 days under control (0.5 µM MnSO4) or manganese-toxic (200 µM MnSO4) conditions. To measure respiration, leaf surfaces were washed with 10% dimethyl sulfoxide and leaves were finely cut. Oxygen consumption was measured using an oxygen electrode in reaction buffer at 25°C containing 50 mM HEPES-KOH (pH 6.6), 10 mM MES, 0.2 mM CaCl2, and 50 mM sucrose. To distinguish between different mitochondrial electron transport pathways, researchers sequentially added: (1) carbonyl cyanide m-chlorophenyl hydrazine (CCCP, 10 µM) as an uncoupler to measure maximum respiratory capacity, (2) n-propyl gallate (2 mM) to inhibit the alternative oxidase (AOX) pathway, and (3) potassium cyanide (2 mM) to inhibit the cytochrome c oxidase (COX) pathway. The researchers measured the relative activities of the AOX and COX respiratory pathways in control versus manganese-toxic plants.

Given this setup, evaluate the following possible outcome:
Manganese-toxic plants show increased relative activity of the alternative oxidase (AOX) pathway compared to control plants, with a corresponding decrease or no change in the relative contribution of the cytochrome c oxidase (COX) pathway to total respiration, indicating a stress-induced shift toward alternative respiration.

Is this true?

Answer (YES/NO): NO